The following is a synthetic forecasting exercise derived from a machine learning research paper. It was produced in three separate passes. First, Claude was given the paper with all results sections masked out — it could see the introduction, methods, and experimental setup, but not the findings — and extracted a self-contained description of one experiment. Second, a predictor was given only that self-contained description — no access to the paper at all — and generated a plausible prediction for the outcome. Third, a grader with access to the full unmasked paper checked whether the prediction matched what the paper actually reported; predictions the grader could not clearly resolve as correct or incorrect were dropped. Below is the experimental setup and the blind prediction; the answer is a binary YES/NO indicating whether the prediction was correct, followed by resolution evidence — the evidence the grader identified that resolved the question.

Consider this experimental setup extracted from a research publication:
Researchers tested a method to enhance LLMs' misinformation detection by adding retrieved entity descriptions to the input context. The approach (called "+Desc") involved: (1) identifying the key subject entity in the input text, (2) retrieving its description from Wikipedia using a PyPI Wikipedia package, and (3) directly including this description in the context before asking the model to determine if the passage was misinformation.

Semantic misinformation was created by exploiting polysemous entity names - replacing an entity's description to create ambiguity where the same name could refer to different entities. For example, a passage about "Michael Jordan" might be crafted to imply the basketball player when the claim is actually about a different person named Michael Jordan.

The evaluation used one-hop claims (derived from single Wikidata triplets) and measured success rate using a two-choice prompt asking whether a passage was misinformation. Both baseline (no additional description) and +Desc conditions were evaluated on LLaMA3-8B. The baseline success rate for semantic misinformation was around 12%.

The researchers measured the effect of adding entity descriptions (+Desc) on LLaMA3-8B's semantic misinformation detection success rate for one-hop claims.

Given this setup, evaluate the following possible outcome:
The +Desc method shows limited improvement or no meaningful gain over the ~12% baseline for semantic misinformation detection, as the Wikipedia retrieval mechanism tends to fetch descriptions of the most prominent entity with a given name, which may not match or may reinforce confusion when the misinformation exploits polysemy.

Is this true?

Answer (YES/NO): NO